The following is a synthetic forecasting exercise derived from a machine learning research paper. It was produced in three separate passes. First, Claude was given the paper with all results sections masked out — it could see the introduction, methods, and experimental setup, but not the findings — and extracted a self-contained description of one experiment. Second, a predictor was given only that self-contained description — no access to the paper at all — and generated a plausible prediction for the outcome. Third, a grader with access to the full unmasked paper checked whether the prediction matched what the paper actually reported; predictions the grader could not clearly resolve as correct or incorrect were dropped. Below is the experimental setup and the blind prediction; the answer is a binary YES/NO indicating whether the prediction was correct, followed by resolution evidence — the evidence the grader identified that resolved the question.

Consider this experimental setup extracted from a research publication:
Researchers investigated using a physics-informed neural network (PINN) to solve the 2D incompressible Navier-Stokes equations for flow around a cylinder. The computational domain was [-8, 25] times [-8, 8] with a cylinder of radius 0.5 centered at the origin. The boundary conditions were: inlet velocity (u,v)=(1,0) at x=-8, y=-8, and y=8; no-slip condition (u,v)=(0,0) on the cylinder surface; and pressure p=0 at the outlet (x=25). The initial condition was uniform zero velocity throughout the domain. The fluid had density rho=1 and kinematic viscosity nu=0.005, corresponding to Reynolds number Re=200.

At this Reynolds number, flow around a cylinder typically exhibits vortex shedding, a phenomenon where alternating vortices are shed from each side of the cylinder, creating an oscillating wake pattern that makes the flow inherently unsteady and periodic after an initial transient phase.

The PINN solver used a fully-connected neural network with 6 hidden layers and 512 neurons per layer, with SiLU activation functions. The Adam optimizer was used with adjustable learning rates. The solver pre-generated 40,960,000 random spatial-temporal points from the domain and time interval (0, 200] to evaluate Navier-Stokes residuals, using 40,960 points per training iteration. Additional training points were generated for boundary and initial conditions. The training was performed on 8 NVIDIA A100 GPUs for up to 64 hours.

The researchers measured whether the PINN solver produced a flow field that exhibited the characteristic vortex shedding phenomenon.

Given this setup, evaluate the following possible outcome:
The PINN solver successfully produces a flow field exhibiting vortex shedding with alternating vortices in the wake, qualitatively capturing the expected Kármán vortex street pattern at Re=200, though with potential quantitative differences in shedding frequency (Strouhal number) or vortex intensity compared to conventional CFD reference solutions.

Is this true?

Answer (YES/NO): NO